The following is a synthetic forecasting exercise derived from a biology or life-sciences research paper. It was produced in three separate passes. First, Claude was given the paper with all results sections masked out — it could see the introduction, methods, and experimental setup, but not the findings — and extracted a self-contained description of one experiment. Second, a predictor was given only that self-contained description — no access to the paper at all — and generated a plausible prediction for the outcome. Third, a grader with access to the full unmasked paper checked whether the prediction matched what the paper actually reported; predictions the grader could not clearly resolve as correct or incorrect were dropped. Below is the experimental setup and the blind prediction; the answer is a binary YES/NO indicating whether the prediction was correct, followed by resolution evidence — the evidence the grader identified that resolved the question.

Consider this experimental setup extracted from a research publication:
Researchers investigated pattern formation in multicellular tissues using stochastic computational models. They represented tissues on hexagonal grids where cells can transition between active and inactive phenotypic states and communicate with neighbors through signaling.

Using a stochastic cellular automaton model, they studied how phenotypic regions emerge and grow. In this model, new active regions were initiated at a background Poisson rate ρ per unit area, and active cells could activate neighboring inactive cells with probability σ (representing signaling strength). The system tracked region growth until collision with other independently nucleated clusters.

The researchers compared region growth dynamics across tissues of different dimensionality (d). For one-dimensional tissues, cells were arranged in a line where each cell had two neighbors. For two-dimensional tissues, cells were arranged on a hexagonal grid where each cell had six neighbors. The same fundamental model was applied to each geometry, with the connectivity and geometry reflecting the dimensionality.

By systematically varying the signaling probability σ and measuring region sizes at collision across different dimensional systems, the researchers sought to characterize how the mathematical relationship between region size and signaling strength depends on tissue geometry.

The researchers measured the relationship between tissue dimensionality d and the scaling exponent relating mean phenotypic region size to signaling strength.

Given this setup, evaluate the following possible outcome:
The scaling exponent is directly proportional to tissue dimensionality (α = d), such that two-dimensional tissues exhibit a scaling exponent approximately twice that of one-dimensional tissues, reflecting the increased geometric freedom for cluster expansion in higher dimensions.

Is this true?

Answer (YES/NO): NO